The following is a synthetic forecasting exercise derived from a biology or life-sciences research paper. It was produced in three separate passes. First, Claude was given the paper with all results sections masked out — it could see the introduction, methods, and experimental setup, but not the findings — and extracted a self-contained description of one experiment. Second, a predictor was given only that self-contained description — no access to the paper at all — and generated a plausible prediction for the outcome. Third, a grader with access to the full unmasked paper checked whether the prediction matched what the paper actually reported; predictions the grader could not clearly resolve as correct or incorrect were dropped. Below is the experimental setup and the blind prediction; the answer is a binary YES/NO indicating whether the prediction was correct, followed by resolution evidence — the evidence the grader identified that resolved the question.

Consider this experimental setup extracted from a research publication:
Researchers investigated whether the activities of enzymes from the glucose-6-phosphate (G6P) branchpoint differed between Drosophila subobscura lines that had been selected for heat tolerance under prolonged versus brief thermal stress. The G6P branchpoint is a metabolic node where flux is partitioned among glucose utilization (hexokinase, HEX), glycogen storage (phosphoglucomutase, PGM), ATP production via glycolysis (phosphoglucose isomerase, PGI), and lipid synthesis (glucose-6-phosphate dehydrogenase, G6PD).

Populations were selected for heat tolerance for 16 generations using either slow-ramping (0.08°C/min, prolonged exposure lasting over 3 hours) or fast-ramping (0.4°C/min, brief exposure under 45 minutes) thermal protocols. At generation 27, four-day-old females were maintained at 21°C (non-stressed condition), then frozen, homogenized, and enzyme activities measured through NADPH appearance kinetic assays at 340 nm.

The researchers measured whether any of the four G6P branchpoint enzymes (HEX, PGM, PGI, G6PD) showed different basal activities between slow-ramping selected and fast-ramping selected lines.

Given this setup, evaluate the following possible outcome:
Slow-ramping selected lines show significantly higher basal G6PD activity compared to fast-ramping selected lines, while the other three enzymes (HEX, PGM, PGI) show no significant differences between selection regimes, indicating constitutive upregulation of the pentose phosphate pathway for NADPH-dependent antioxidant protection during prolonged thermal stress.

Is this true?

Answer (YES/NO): NO